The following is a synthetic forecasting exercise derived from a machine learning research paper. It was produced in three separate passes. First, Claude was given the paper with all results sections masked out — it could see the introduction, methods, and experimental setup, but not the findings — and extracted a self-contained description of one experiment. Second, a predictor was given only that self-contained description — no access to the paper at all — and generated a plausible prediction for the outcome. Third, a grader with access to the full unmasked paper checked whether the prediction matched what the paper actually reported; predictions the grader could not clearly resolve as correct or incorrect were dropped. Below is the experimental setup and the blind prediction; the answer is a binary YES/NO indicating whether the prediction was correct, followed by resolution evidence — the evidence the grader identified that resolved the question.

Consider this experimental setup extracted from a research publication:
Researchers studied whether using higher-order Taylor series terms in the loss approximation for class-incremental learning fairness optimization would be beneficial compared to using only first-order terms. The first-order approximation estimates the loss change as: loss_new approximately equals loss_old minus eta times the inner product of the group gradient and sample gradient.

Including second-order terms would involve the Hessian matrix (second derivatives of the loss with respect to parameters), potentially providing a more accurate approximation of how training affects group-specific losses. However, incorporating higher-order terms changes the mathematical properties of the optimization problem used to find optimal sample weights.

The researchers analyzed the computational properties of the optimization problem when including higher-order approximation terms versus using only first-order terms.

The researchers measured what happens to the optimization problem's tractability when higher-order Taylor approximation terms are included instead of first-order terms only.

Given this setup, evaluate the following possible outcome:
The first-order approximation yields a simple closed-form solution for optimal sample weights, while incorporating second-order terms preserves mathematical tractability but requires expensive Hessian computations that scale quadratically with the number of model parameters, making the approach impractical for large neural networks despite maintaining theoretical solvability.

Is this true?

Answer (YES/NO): NO